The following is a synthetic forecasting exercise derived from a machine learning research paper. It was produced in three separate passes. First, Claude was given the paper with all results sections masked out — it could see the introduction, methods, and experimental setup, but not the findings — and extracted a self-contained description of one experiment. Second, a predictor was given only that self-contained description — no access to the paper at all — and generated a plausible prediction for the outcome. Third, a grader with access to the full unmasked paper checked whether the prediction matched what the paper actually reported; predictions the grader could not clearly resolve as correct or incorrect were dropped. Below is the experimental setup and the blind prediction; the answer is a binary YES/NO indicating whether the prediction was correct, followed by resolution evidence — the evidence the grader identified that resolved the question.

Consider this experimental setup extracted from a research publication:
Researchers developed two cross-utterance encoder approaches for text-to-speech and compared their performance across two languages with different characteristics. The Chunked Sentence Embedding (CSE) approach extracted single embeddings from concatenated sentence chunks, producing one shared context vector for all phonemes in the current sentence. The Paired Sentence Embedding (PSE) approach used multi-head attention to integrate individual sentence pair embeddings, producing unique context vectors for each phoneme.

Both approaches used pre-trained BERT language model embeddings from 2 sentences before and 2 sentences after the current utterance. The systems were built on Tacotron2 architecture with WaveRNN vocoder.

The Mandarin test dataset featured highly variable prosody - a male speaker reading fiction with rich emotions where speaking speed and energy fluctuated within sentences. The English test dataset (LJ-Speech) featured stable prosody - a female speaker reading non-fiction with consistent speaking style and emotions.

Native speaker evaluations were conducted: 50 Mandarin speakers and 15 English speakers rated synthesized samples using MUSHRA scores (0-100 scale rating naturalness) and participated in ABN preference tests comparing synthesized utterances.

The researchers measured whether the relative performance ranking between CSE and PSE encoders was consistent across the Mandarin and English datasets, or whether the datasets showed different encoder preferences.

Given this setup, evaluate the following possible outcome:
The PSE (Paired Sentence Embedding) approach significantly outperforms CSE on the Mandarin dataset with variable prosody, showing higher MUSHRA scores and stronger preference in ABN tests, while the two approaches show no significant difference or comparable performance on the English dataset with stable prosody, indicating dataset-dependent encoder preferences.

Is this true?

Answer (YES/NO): YES